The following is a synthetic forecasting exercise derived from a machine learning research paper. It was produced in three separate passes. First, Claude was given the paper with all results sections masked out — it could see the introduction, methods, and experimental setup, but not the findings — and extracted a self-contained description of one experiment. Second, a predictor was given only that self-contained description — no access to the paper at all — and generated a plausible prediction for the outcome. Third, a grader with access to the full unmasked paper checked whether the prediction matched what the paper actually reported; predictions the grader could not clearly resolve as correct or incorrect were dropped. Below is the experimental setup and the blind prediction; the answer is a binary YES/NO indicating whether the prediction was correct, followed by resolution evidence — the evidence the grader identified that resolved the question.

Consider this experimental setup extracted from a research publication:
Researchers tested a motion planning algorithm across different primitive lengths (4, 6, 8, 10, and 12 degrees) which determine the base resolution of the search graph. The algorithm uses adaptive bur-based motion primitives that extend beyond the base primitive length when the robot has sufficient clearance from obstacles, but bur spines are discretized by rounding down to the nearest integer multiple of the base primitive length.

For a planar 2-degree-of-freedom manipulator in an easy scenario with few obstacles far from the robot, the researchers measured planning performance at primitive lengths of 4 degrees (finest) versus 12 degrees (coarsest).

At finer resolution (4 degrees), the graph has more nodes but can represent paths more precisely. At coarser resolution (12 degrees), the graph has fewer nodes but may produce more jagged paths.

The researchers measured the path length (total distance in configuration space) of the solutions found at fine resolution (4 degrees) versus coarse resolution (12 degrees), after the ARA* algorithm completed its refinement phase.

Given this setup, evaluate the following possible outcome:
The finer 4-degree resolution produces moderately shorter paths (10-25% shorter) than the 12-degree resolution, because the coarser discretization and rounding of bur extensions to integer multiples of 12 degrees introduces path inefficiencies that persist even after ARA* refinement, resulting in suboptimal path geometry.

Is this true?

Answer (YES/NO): NO